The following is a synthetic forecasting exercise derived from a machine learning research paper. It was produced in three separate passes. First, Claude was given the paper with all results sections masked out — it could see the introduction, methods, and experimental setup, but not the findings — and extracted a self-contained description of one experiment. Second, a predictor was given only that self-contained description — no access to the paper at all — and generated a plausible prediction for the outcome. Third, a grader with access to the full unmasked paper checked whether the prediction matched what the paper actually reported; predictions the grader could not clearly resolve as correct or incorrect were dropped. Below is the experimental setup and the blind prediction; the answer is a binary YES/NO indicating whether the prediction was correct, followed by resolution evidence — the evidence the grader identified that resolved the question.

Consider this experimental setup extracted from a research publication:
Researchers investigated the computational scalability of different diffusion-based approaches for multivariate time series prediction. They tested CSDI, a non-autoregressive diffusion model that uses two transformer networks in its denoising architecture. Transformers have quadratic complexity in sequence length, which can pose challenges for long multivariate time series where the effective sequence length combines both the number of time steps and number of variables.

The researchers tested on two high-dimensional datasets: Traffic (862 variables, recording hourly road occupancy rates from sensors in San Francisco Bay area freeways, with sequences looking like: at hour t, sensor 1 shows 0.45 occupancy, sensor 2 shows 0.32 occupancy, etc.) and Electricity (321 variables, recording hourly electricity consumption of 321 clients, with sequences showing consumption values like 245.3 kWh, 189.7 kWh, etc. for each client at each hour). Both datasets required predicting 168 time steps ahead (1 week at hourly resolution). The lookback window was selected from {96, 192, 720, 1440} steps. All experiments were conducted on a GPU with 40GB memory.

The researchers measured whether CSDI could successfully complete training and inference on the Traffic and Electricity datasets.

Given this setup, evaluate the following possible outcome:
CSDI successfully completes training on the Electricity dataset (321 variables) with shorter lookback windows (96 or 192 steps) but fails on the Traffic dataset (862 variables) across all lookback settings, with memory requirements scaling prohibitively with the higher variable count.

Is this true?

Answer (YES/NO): NO